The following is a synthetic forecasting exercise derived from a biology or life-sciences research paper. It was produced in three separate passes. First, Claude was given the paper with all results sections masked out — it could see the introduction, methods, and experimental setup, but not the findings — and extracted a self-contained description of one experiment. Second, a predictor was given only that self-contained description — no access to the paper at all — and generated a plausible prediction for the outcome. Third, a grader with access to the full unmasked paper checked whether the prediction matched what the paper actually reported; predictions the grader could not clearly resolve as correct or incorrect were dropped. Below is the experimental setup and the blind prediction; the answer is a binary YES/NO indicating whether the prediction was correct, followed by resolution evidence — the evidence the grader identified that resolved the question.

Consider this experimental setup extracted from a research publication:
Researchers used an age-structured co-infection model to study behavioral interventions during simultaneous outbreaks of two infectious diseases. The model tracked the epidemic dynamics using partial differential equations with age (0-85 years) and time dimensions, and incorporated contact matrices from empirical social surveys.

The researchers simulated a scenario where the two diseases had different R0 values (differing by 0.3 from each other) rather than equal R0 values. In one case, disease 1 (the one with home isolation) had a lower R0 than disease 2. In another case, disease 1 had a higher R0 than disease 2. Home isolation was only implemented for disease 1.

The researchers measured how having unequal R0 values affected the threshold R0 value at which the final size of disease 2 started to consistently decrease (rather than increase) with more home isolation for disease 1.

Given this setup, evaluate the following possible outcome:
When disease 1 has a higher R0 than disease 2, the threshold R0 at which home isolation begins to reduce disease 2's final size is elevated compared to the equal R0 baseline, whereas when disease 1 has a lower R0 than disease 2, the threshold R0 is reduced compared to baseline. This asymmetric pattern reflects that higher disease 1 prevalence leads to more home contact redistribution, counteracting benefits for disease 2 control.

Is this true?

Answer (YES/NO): NO